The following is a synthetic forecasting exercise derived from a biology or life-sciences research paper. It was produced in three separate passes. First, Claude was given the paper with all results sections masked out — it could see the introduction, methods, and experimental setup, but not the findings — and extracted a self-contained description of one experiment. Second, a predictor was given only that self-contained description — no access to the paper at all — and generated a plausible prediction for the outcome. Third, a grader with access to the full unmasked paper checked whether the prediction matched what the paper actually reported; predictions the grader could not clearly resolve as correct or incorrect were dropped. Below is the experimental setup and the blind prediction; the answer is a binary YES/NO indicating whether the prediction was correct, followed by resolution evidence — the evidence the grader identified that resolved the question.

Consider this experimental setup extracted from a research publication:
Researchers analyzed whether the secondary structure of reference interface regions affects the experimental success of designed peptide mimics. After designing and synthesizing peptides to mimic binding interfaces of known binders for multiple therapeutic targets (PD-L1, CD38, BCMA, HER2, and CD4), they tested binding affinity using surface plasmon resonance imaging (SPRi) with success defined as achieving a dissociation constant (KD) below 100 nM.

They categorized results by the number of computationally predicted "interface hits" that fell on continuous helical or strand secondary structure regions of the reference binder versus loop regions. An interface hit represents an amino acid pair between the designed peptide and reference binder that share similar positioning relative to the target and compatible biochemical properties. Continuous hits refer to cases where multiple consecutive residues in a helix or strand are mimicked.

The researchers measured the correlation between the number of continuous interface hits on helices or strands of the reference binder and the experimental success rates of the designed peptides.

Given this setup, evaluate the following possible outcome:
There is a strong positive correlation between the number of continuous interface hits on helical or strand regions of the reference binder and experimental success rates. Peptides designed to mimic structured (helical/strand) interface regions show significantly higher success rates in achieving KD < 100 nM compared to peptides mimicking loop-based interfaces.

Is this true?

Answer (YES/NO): NO